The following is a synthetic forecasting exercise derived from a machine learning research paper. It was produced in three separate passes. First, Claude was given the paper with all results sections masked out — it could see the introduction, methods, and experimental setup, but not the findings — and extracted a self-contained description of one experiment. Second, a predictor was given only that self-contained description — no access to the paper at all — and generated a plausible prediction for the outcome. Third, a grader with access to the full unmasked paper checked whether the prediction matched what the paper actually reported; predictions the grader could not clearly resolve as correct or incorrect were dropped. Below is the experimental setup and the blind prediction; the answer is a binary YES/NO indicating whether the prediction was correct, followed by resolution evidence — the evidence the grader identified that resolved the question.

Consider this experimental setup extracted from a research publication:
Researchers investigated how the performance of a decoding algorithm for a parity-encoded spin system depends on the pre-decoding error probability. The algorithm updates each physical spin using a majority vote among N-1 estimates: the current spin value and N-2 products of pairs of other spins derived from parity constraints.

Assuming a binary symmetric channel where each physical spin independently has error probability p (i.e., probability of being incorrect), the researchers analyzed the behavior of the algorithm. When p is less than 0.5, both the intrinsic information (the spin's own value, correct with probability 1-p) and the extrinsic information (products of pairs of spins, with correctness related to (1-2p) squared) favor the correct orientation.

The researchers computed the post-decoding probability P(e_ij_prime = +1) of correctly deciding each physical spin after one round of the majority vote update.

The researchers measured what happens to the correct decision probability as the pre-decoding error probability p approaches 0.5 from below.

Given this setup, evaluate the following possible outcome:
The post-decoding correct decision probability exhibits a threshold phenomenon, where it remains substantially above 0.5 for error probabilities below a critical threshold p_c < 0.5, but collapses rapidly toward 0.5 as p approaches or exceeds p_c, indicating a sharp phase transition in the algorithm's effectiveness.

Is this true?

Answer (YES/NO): NO